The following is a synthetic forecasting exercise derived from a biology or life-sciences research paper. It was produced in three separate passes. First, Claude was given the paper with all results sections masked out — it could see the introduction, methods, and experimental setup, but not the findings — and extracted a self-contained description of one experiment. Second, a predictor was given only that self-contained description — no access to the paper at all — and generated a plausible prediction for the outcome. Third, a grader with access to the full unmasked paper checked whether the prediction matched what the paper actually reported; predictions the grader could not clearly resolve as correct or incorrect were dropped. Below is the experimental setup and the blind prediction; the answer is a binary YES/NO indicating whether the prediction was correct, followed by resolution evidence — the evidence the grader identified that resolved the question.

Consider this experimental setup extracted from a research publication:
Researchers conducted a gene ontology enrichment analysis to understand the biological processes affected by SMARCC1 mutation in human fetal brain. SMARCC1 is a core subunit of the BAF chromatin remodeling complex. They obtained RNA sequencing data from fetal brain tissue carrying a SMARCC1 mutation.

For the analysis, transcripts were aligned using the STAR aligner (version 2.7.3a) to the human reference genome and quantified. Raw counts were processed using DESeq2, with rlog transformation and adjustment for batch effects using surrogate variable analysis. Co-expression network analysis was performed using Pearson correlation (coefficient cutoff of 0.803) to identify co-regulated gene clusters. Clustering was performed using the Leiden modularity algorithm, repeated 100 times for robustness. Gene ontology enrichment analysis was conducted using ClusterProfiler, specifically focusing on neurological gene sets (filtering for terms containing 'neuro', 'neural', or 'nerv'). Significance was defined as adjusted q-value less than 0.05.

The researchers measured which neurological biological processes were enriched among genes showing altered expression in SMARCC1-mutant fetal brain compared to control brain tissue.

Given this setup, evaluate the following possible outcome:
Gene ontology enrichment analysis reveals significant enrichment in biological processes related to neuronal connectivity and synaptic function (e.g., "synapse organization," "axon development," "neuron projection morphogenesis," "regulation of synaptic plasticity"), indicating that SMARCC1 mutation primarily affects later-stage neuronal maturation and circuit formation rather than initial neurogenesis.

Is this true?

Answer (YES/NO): NO